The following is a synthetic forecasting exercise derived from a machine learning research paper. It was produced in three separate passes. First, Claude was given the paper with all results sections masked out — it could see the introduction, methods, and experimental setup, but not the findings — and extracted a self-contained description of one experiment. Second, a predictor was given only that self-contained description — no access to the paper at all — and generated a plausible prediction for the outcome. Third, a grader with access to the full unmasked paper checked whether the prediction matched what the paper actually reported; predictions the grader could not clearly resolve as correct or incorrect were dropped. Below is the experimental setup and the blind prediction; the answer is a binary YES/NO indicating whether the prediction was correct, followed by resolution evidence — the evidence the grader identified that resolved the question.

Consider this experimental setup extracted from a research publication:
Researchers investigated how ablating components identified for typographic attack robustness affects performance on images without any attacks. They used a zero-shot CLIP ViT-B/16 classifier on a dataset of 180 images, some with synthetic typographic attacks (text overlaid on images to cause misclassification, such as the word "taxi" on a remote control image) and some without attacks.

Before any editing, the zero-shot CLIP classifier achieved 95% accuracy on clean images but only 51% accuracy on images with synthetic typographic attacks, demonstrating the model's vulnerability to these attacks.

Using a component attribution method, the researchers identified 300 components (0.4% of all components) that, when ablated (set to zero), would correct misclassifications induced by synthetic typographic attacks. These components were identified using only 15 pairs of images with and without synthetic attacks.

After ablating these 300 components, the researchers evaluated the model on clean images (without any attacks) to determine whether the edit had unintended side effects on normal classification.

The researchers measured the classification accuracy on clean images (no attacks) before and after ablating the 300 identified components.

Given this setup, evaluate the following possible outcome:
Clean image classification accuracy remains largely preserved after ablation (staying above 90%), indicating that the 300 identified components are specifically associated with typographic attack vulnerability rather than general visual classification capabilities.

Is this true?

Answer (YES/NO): YES